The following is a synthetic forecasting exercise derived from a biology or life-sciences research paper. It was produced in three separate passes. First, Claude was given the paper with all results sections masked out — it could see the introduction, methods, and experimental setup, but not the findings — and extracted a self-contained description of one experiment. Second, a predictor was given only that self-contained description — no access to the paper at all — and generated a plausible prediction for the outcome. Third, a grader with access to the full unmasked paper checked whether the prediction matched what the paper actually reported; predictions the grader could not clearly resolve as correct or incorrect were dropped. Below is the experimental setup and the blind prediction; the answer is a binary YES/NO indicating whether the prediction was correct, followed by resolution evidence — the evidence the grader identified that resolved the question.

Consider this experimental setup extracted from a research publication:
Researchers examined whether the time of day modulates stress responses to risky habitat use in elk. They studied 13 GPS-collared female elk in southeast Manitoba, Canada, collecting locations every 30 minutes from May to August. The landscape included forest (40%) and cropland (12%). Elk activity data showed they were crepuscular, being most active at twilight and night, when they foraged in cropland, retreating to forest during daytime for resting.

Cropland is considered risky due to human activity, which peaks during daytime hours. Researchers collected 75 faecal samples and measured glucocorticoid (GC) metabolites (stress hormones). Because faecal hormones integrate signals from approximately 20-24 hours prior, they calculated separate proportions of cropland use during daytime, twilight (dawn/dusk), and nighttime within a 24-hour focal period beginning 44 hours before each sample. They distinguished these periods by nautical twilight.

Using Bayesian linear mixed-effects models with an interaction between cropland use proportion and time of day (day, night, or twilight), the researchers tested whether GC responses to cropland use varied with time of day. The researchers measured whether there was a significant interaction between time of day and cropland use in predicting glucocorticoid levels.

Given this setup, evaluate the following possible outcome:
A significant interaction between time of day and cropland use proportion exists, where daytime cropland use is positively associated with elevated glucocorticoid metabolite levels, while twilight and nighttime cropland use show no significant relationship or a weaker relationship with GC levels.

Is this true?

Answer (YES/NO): NO